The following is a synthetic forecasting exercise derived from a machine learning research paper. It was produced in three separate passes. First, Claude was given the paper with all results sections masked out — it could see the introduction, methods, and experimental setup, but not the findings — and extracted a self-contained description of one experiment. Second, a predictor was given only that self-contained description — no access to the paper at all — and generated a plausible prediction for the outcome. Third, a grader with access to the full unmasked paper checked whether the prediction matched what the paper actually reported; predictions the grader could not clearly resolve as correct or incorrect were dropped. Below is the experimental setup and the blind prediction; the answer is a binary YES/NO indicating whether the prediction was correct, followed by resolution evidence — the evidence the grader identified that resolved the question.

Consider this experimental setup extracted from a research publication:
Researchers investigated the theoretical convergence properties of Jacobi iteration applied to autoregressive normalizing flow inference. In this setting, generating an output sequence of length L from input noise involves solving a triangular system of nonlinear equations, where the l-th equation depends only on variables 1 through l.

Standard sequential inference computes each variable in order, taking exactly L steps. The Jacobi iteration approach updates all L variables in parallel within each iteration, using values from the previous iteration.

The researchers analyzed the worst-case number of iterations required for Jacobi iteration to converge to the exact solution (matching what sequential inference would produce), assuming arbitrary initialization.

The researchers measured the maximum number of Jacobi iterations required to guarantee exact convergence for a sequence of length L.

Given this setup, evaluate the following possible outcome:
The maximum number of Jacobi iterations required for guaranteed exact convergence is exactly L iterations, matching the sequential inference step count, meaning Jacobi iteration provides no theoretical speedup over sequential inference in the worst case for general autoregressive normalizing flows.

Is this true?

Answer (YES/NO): YES